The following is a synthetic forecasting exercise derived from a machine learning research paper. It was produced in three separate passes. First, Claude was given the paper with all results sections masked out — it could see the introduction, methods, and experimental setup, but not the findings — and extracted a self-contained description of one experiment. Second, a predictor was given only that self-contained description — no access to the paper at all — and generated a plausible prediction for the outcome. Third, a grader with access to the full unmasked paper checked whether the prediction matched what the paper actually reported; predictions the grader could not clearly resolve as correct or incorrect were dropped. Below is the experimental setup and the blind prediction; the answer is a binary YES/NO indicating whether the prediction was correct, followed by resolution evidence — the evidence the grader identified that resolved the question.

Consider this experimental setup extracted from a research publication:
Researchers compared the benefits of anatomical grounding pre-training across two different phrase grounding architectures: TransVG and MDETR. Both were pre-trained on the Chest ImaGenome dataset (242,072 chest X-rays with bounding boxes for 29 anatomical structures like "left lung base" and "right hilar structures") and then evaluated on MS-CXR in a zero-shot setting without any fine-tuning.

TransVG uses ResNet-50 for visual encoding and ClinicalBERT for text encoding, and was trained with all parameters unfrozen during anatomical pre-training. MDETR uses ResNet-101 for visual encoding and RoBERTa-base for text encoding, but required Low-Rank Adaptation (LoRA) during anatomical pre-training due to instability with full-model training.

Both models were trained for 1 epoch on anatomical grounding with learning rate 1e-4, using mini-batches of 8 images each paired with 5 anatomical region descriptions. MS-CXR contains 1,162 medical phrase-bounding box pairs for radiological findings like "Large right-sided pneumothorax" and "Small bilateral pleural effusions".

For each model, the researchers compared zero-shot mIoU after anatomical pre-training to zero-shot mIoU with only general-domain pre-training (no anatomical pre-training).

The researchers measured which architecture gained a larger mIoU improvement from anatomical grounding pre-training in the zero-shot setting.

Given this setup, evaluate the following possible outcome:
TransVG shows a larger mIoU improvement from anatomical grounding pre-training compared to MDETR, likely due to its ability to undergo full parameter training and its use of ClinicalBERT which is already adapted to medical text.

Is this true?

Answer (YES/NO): YES